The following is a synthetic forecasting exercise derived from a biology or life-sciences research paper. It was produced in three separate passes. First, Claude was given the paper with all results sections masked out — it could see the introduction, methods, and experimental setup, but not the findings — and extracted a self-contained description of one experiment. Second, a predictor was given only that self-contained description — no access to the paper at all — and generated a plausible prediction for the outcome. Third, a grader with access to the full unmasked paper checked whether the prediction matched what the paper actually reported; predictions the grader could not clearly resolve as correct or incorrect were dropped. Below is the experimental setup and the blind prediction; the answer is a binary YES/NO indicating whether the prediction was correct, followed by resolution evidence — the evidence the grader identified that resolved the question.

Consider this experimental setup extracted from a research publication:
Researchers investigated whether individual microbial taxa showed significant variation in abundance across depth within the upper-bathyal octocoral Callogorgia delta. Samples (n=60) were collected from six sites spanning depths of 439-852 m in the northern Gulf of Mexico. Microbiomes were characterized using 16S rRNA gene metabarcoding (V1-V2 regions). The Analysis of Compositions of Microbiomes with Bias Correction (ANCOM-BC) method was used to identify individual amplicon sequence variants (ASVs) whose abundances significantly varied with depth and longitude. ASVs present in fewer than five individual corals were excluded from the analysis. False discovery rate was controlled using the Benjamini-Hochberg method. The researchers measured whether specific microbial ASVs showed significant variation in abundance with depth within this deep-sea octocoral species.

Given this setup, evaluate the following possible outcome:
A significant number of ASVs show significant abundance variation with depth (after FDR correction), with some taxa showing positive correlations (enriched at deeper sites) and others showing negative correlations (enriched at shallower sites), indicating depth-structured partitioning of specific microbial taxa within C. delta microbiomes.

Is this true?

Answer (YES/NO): YES